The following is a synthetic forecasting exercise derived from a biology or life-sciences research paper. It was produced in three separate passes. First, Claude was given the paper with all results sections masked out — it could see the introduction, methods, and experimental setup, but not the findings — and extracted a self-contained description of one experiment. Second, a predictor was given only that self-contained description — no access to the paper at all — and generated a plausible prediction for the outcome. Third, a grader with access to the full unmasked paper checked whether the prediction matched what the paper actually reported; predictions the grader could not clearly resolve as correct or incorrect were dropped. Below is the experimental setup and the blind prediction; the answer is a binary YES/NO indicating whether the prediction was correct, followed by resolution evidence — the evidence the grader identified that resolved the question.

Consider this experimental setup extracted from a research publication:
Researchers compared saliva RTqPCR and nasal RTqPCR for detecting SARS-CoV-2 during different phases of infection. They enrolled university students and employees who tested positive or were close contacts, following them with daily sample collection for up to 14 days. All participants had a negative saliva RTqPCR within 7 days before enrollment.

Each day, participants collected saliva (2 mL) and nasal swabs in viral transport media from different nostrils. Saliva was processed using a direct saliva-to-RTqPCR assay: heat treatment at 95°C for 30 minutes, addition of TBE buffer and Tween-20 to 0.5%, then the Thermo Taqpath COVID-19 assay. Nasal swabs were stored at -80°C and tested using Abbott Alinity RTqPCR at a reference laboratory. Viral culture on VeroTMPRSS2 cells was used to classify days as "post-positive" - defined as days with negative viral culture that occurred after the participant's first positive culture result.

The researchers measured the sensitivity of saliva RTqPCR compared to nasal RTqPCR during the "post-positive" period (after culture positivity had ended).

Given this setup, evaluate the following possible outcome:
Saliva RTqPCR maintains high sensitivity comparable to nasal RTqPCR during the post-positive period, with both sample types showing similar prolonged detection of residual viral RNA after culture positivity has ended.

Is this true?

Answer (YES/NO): NO